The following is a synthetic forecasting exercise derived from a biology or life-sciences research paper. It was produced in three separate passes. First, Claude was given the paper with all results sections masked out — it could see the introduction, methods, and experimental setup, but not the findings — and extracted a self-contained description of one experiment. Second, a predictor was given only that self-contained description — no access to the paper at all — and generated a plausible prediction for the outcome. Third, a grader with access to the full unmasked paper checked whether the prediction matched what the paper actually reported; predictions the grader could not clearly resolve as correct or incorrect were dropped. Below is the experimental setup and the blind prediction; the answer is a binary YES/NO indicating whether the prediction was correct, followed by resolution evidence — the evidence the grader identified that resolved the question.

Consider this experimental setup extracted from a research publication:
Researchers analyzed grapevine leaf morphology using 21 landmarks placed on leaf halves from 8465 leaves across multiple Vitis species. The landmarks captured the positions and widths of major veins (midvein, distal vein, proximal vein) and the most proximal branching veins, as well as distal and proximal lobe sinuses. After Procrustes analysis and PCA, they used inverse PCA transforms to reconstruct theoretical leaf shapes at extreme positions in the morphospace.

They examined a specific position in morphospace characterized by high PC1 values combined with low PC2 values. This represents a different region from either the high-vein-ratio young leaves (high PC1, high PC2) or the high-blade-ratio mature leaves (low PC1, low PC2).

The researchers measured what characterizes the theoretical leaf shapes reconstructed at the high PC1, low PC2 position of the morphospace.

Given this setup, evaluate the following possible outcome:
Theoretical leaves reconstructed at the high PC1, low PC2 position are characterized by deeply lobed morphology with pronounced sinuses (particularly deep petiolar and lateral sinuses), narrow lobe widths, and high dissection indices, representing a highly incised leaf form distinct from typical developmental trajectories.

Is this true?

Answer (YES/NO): NO